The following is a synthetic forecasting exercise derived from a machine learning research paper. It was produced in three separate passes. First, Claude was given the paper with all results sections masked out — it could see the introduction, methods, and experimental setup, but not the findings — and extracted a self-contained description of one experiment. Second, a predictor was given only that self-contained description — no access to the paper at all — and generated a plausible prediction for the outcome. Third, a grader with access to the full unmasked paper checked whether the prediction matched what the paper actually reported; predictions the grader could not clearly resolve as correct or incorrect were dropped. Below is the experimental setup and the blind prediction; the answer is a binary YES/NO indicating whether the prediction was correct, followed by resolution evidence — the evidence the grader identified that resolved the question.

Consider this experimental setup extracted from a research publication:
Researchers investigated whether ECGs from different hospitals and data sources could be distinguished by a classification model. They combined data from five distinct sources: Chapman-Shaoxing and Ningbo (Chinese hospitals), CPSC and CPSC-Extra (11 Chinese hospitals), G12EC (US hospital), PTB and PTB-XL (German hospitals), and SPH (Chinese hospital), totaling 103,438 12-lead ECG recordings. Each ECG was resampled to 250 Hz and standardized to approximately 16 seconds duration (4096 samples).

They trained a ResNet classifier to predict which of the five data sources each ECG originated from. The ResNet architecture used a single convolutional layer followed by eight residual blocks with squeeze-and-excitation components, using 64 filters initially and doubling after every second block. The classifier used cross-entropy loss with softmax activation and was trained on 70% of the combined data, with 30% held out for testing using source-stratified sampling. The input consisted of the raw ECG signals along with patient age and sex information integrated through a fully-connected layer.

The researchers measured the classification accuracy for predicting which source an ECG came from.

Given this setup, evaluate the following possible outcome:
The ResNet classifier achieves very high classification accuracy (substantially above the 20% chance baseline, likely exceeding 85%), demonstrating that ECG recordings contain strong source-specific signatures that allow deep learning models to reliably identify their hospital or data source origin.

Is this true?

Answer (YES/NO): YES